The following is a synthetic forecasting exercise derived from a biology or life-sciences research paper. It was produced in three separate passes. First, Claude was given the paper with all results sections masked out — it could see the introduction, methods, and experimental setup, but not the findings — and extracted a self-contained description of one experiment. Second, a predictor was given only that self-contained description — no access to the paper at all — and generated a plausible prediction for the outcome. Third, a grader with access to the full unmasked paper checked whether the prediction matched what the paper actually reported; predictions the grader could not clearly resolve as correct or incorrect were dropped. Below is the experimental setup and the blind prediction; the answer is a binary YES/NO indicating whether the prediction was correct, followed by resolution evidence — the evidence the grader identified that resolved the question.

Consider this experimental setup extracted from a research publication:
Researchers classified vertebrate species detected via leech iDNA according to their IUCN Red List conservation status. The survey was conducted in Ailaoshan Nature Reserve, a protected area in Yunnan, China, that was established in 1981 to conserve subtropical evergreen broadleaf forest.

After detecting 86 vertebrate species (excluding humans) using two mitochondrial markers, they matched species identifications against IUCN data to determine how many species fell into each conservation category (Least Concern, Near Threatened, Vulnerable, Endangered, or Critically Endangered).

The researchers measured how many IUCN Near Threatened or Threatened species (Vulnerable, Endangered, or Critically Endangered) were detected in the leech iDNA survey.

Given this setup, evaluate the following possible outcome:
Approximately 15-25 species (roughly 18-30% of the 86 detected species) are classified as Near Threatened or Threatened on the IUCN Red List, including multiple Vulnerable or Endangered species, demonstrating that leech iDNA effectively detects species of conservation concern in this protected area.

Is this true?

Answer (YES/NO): NO